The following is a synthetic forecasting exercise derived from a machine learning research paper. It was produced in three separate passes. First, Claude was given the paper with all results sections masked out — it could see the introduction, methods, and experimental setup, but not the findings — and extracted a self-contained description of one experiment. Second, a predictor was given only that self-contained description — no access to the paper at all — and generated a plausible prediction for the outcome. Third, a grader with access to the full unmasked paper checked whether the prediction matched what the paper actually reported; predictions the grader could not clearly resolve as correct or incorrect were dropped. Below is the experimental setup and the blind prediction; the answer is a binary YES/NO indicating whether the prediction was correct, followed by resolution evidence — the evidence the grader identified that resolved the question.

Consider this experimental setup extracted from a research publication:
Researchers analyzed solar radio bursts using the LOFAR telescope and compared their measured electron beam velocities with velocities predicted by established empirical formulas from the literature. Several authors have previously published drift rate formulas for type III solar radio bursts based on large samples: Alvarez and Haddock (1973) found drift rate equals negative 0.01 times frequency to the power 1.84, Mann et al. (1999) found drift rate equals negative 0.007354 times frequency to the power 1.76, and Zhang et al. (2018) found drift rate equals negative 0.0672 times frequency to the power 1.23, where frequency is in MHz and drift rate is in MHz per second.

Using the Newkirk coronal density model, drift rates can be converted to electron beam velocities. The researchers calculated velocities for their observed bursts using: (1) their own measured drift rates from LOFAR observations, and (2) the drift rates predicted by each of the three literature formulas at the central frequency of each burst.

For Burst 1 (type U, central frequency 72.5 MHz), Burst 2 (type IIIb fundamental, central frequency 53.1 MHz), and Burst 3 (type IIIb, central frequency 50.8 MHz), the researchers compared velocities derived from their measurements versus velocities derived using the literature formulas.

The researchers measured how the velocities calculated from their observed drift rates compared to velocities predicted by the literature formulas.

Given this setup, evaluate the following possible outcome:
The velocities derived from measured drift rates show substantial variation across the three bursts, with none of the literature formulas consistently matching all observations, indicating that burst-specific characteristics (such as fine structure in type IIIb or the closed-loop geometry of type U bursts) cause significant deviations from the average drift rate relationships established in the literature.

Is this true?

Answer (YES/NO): YES